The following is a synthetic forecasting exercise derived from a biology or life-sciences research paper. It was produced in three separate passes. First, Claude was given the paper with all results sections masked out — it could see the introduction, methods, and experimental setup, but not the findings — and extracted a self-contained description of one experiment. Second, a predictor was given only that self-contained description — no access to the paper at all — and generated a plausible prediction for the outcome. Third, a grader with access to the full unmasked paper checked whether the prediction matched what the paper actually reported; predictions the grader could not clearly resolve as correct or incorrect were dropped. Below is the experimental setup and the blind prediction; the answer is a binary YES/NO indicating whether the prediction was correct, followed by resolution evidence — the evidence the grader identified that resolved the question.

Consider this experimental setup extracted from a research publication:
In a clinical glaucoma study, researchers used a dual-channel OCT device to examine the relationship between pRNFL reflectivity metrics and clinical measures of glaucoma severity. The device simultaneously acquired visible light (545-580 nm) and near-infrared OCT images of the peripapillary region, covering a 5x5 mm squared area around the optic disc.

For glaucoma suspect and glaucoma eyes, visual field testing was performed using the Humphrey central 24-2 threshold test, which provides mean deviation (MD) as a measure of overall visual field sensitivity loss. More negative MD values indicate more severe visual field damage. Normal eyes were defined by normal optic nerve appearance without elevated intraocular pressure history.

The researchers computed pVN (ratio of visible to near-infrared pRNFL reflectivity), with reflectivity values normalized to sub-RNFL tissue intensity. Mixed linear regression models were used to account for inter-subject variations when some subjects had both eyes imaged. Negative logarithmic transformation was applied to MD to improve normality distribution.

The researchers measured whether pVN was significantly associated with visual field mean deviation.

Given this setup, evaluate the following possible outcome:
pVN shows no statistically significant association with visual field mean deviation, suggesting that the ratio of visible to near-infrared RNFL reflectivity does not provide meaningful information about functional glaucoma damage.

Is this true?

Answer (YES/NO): NO